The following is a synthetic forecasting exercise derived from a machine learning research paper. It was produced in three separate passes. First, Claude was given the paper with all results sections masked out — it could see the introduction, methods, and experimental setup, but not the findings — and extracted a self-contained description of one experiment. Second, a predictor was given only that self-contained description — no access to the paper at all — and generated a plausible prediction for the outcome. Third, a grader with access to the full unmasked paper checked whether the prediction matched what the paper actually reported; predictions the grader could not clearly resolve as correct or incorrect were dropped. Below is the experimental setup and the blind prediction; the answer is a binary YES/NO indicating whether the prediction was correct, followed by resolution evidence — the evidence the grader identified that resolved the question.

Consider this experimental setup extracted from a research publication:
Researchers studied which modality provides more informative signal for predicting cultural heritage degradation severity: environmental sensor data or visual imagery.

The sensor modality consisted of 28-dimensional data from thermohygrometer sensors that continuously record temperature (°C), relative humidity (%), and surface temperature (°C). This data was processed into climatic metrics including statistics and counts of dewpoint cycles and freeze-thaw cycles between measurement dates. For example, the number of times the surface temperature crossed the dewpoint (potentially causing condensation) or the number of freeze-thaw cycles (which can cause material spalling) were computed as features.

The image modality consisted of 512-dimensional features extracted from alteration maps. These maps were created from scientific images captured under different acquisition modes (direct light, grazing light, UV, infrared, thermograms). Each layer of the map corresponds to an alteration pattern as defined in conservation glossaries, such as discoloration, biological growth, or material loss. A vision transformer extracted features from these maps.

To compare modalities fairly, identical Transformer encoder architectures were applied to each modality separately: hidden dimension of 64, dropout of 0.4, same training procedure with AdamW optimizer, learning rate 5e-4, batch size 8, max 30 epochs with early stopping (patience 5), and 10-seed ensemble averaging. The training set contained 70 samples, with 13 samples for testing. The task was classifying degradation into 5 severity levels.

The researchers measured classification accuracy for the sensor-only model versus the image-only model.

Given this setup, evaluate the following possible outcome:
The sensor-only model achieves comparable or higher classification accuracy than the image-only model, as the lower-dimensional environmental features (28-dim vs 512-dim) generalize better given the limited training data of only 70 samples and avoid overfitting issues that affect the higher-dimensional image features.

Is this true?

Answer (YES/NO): YES